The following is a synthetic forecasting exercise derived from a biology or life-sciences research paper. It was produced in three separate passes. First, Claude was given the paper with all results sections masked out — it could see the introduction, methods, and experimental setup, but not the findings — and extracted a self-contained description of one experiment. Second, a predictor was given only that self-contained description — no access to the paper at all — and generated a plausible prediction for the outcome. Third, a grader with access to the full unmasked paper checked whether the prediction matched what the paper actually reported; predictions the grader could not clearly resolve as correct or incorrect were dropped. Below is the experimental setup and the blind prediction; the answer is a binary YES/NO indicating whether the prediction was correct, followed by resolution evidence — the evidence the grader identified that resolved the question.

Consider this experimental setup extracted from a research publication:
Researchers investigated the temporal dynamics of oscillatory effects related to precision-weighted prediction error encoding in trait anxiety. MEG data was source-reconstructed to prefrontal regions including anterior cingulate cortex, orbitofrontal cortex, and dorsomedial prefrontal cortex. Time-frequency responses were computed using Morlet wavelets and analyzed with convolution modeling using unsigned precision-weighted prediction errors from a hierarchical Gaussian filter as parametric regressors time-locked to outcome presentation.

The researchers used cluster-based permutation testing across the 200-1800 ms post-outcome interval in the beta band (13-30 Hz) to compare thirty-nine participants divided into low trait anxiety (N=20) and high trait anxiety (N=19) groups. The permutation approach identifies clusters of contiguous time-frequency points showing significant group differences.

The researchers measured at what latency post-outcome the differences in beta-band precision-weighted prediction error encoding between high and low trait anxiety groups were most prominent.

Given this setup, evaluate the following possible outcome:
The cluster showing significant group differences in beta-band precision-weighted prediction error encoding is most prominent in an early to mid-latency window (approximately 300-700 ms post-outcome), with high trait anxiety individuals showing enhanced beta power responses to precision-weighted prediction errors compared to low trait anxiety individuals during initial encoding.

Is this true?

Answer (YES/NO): NO